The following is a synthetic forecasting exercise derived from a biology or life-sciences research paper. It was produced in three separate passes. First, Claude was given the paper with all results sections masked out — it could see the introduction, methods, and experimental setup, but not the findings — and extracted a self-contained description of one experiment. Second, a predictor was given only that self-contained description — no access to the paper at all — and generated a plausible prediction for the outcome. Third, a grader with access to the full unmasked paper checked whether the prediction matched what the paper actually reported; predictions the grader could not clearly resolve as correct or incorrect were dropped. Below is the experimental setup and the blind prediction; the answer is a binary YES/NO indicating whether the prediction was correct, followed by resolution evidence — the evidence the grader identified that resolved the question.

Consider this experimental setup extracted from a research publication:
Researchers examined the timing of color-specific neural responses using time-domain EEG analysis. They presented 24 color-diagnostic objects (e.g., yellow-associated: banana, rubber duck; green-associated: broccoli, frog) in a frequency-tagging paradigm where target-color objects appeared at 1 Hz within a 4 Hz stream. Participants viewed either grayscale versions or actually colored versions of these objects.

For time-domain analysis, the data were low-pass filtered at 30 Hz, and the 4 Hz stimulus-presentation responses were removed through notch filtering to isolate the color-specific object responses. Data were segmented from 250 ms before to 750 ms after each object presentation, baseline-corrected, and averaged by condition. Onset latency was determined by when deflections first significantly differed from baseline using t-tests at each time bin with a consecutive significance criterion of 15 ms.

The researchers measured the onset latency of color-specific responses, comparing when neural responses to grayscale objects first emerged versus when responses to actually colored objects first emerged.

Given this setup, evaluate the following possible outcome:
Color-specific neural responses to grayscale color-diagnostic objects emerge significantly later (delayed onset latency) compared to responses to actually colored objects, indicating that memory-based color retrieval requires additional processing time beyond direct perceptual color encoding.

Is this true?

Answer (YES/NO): NO